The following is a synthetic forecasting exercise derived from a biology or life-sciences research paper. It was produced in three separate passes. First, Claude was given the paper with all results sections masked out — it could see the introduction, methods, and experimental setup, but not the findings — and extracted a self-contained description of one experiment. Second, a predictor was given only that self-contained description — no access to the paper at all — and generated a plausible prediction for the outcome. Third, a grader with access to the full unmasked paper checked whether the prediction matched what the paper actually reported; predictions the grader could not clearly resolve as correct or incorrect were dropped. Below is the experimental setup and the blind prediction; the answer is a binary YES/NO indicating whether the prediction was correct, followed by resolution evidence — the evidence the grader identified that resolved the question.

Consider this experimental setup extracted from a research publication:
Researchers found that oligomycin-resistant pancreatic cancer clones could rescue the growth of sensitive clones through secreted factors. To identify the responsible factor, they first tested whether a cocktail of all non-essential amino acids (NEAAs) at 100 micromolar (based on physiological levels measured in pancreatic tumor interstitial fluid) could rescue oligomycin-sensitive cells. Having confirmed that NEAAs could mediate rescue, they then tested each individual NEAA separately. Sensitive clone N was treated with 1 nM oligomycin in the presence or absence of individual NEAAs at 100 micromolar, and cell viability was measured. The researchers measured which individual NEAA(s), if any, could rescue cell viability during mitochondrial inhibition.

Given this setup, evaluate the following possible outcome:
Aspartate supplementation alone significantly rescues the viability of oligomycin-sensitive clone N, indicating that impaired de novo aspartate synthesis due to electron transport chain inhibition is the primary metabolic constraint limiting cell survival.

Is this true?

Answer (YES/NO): NO